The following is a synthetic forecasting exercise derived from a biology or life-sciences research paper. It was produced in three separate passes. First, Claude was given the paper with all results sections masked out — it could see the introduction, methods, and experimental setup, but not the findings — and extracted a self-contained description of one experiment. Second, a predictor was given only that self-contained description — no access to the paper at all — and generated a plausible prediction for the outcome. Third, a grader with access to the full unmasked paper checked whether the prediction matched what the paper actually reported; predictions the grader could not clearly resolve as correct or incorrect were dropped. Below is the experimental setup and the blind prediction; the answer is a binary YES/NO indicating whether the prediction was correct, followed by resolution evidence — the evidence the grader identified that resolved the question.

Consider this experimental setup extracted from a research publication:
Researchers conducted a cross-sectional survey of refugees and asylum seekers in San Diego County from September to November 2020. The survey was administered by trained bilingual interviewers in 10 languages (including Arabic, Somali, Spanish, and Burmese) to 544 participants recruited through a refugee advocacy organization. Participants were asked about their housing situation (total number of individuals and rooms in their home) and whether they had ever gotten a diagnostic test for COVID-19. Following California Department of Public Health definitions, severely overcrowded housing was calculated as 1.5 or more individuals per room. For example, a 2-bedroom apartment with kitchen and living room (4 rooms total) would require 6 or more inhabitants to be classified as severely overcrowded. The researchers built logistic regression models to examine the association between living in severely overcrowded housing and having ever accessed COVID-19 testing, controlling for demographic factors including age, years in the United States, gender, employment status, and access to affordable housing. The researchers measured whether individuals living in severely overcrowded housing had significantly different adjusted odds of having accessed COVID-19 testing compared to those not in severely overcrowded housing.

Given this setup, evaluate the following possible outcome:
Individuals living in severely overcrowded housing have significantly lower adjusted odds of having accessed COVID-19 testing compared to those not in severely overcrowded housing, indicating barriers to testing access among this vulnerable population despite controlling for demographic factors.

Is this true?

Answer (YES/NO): YES